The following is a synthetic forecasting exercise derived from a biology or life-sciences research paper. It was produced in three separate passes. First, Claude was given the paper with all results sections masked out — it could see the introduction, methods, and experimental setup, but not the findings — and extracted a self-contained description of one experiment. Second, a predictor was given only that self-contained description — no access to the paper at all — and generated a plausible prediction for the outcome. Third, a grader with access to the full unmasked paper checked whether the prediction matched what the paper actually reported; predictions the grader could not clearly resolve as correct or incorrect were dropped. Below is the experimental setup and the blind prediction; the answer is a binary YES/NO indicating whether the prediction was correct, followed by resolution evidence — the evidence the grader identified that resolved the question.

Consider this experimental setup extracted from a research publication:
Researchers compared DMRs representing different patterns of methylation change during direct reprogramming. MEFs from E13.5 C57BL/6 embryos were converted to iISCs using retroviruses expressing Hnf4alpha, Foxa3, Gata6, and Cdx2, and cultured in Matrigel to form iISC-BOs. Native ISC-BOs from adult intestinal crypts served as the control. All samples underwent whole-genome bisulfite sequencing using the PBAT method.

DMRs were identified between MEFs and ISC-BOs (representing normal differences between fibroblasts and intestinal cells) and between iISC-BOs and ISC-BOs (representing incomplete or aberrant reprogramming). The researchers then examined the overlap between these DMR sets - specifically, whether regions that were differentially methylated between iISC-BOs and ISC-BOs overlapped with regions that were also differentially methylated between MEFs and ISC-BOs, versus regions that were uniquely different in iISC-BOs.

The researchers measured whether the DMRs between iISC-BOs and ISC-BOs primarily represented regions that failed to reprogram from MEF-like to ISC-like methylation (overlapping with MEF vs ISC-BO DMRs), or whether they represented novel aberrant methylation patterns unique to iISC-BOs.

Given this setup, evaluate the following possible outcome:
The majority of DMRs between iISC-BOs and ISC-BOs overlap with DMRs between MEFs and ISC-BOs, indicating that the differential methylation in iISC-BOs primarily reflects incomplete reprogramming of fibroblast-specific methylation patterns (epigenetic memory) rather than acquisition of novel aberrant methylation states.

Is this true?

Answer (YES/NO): NO